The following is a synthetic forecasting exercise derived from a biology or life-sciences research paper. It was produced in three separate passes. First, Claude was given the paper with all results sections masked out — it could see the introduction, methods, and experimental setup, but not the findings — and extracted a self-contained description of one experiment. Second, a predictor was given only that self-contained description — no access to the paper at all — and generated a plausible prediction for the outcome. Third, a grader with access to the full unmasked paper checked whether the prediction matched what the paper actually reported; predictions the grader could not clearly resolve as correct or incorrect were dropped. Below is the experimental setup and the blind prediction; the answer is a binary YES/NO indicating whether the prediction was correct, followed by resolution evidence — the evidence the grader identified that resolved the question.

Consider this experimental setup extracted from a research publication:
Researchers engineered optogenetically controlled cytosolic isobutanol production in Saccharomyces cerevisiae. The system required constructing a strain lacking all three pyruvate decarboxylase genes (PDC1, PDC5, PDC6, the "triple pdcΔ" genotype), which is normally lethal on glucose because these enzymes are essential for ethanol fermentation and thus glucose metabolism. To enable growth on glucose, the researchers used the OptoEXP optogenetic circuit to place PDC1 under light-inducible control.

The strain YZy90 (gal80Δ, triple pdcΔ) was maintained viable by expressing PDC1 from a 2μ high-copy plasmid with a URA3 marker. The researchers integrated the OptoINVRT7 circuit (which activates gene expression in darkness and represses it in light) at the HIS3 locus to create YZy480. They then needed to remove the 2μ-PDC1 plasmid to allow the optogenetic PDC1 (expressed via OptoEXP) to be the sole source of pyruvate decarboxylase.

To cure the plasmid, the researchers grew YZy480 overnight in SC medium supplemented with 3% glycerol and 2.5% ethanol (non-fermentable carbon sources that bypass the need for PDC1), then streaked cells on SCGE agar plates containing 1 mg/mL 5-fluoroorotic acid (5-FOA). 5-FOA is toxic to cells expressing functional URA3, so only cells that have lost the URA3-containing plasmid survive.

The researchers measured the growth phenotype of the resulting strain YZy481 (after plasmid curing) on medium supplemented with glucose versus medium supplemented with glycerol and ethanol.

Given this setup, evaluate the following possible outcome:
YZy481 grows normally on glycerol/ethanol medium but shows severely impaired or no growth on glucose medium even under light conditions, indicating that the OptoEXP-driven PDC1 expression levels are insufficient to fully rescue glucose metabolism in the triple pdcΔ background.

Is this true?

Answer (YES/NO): NO